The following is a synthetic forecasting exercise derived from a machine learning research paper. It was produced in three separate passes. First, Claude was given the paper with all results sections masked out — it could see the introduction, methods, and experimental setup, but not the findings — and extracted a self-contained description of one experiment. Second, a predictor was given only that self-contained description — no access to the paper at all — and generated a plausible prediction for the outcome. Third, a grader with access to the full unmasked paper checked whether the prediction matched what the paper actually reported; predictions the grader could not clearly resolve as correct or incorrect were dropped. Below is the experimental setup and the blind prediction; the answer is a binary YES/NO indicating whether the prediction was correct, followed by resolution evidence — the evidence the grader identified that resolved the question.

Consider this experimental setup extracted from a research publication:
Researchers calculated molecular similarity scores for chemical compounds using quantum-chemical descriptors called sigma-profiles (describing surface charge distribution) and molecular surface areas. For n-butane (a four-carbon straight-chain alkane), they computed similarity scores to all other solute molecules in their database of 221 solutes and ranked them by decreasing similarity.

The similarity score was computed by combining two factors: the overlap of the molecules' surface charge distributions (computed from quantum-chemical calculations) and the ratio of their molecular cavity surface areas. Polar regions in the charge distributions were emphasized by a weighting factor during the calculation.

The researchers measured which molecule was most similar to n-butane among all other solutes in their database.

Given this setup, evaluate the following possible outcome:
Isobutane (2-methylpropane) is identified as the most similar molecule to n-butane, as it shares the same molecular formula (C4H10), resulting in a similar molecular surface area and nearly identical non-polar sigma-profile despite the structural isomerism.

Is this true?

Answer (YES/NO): NO